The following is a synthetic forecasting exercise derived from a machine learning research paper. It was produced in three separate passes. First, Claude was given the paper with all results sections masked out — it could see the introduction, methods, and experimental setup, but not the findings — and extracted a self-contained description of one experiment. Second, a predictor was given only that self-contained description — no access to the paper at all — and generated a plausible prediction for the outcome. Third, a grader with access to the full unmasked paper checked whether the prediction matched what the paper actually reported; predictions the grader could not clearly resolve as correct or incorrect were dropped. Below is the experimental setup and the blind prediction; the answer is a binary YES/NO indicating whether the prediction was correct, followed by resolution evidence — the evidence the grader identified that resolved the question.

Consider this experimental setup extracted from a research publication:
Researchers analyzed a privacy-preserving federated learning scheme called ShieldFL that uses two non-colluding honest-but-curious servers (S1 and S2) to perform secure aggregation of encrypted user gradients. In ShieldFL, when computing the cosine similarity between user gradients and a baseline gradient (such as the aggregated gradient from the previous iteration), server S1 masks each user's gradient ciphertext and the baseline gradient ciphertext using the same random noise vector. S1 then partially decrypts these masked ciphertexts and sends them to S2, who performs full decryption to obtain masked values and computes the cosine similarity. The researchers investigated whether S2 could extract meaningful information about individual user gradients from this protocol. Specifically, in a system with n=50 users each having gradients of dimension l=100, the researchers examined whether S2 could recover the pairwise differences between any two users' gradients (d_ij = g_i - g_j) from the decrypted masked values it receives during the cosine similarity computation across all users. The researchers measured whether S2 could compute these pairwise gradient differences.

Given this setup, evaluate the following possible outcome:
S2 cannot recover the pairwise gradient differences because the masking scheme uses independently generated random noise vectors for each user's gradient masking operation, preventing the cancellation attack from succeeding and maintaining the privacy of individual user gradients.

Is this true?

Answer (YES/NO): NO